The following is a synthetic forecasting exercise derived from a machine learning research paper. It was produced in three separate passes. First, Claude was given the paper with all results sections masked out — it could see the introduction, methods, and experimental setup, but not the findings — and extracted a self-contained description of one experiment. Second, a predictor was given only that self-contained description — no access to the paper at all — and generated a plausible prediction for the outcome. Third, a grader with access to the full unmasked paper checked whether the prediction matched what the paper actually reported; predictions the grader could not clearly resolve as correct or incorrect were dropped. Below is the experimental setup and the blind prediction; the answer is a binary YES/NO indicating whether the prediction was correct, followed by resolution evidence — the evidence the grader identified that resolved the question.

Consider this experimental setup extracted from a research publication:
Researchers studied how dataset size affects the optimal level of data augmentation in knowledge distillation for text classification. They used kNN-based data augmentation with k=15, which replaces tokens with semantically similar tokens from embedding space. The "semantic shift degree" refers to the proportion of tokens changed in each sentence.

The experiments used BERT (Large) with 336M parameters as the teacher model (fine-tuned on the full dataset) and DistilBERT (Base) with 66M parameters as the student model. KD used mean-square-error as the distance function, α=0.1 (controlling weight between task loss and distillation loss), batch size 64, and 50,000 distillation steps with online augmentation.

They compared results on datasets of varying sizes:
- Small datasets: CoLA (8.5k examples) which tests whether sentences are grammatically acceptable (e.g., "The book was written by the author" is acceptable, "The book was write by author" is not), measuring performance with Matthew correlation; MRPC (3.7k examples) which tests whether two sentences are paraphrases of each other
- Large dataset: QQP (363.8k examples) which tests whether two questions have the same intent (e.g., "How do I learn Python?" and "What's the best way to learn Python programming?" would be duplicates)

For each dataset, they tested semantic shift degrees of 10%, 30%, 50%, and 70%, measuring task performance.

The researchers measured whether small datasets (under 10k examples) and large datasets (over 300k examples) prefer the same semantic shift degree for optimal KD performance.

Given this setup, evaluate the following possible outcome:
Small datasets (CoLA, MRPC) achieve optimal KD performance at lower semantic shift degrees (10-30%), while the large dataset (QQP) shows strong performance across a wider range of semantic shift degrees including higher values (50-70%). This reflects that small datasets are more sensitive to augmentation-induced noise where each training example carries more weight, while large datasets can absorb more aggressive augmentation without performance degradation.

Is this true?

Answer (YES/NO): NO